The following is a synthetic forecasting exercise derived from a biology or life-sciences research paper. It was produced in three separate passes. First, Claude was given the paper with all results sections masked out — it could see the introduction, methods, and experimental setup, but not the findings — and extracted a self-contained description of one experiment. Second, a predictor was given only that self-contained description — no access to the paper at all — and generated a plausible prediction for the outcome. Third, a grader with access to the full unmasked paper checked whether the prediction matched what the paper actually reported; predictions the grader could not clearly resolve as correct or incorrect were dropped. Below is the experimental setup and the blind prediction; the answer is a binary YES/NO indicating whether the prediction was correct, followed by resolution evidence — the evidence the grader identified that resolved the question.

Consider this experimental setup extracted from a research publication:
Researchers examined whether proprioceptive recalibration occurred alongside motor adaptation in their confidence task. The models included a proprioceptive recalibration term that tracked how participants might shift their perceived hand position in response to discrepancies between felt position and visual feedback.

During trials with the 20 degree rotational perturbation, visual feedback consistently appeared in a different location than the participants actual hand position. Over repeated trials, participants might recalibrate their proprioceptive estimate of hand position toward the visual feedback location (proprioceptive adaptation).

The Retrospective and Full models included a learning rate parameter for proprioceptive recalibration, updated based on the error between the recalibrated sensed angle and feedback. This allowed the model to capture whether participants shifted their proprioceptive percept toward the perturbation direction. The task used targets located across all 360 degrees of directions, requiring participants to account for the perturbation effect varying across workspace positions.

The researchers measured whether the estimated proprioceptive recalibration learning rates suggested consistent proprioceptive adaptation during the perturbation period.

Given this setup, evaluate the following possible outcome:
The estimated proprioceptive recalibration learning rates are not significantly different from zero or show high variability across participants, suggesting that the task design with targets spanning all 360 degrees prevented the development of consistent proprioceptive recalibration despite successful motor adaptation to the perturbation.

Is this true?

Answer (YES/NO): YES